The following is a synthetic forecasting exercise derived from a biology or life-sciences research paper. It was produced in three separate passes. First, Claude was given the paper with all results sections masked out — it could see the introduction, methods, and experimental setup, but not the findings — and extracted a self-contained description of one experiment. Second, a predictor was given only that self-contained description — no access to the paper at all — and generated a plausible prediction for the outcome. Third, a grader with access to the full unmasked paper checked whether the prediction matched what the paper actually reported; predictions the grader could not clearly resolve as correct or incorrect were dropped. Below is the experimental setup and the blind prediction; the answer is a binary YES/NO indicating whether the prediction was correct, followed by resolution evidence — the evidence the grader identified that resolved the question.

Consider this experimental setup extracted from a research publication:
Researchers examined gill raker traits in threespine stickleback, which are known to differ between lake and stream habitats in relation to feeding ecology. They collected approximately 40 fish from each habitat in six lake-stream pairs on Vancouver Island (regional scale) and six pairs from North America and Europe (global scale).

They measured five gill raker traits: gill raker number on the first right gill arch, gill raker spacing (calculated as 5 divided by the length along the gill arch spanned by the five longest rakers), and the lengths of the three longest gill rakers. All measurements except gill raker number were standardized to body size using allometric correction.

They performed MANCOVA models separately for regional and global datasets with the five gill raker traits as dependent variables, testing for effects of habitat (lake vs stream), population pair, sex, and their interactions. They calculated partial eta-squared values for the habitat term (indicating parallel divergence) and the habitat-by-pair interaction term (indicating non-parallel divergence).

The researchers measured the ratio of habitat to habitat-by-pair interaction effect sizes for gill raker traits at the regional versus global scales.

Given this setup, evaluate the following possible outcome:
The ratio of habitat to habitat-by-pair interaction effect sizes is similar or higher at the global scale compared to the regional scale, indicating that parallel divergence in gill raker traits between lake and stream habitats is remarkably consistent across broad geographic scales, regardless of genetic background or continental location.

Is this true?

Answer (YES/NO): NO